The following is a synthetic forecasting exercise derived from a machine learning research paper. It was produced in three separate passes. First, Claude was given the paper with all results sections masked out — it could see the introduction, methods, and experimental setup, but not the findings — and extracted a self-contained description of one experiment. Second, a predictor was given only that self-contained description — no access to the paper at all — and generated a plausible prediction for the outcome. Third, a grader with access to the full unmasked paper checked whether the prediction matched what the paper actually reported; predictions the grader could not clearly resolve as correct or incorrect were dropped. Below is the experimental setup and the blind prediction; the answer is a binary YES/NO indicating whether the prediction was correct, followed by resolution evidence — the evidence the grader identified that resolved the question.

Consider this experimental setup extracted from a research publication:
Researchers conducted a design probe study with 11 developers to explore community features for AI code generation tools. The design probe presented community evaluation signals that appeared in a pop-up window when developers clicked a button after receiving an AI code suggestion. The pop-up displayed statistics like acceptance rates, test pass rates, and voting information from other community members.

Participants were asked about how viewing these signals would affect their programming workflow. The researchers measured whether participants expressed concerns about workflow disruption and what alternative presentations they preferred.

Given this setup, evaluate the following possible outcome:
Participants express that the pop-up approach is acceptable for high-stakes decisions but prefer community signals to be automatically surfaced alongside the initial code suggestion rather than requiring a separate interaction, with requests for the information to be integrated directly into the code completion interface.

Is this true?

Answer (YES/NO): NO